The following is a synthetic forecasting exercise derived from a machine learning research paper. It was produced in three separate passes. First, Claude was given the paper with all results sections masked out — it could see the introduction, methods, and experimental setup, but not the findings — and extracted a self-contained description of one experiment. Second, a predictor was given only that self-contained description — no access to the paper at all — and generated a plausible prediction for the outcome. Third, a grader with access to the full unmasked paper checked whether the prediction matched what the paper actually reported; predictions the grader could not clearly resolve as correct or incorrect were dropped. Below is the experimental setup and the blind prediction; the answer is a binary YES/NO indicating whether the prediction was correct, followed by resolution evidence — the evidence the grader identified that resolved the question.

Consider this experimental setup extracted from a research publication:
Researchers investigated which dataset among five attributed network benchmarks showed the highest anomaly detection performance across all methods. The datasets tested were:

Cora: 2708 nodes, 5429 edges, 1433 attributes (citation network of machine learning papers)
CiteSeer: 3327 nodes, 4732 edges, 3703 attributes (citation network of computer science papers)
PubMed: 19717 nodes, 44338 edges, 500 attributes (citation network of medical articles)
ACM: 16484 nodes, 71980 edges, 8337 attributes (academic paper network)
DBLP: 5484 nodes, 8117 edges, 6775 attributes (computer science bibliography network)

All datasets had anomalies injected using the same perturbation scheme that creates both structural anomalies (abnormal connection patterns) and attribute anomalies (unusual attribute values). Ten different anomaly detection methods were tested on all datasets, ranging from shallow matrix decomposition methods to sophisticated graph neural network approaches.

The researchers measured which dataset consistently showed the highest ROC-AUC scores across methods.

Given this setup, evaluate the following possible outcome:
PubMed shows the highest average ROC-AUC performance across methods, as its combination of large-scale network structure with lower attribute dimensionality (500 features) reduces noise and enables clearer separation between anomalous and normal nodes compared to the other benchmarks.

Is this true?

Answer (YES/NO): YES